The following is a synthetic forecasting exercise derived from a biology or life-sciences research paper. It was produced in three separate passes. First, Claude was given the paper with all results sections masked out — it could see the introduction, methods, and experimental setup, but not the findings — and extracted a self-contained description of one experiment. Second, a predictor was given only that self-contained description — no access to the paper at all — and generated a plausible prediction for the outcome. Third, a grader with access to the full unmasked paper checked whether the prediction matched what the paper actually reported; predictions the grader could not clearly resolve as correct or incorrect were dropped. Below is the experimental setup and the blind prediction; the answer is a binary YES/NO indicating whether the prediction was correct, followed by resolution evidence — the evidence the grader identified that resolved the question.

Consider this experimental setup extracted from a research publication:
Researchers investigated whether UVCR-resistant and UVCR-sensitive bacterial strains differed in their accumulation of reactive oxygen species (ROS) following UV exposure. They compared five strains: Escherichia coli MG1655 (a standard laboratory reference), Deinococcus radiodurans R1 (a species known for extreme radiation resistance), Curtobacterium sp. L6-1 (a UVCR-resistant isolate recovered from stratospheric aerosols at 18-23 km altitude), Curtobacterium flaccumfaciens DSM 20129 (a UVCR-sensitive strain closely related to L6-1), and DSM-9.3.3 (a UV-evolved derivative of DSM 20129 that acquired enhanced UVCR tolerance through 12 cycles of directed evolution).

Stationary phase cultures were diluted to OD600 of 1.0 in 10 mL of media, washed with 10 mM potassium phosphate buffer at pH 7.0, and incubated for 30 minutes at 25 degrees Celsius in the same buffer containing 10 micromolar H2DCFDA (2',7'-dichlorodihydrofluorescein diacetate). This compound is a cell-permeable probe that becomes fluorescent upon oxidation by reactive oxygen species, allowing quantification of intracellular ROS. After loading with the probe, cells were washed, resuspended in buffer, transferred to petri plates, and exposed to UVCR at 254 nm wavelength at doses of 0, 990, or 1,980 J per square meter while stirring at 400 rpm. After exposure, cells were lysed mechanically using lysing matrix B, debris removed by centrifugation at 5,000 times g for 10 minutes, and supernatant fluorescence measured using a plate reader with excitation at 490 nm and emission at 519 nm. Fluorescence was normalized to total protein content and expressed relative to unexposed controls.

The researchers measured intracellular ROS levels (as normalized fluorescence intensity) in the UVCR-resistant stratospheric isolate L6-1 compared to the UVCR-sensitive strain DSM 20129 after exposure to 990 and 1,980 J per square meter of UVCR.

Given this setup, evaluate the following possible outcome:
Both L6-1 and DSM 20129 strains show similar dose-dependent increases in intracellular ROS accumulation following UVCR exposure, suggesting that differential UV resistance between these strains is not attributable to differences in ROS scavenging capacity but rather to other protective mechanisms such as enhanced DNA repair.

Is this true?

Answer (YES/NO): NO